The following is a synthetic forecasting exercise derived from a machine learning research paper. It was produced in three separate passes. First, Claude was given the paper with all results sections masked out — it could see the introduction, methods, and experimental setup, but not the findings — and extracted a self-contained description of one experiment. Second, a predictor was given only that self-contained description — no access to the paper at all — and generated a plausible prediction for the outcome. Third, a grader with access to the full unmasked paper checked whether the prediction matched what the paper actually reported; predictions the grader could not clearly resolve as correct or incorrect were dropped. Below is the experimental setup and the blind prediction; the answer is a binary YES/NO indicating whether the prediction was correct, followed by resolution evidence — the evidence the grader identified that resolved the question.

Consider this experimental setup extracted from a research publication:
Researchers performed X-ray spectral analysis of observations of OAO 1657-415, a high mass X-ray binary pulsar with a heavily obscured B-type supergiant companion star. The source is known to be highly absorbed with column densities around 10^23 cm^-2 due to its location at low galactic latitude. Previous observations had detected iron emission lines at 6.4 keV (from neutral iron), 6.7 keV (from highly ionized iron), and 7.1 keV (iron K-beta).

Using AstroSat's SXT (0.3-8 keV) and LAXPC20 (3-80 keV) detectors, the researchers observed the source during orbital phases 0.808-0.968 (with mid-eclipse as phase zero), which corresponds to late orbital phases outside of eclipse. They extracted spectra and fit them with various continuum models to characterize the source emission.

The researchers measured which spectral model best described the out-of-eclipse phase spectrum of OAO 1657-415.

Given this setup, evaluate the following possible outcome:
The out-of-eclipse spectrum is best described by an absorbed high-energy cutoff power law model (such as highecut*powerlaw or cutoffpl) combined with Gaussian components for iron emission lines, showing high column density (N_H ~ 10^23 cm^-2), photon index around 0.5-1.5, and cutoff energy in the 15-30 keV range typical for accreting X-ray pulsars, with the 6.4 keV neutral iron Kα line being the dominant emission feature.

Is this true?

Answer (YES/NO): NO